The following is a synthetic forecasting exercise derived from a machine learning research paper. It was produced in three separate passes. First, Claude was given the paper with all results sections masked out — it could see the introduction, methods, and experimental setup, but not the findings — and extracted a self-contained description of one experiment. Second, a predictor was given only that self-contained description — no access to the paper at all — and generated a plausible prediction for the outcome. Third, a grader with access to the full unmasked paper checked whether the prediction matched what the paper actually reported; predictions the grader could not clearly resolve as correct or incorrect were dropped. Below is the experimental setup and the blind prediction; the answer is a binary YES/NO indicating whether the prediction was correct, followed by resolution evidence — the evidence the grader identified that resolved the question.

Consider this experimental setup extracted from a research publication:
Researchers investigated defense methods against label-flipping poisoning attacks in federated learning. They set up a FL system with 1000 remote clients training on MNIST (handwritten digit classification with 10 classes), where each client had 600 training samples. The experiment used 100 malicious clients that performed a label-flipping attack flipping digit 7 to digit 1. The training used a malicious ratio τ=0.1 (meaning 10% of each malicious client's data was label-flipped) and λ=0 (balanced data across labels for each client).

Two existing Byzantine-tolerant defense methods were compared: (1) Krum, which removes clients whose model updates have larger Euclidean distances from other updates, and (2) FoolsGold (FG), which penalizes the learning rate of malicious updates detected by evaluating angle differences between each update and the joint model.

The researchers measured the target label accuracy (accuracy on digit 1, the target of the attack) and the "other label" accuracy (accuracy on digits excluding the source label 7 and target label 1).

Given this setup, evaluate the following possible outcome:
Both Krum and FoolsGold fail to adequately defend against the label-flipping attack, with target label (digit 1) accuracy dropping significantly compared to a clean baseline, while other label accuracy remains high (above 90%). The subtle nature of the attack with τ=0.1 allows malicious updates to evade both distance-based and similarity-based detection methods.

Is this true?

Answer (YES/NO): NO